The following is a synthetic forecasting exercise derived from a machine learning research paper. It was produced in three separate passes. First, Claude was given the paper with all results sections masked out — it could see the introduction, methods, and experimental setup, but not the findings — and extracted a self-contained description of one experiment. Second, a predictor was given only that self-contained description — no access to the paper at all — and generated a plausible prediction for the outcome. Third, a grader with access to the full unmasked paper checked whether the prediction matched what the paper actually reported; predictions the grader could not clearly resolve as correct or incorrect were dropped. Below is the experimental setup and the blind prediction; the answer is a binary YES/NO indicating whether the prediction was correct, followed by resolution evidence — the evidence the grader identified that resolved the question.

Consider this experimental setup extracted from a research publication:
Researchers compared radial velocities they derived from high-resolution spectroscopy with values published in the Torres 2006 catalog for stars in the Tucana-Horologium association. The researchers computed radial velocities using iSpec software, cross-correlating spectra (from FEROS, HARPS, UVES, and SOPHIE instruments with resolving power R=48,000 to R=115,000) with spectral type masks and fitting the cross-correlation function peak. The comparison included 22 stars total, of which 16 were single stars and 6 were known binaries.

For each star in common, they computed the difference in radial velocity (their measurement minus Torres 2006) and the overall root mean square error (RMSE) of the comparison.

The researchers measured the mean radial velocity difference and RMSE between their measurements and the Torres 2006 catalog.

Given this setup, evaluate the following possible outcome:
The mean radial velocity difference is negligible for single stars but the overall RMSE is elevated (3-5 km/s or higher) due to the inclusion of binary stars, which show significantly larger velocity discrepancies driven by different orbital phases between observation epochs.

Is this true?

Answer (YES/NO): NO